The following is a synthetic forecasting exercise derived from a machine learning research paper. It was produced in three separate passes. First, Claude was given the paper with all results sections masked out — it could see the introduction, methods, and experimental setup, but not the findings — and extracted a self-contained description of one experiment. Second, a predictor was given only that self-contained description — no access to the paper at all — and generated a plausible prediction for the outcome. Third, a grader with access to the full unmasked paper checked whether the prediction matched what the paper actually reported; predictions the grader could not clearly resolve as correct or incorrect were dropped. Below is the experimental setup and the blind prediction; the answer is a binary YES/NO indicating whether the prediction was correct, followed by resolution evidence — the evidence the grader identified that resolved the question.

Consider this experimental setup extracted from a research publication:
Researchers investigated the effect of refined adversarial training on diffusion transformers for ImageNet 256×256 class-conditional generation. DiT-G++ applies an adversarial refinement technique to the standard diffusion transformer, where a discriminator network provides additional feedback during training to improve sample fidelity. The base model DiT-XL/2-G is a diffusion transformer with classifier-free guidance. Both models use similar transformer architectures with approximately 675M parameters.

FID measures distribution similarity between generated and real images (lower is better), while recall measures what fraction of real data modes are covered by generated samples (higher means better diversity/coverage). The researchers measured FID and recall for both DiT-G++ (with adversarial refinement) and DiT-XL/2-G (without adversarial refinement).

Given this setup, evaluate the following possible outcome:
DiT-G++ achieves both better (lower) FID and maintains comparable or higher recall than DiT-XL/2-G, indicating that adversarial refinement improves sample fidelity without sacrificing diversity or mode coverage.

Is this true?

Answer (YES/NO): YES